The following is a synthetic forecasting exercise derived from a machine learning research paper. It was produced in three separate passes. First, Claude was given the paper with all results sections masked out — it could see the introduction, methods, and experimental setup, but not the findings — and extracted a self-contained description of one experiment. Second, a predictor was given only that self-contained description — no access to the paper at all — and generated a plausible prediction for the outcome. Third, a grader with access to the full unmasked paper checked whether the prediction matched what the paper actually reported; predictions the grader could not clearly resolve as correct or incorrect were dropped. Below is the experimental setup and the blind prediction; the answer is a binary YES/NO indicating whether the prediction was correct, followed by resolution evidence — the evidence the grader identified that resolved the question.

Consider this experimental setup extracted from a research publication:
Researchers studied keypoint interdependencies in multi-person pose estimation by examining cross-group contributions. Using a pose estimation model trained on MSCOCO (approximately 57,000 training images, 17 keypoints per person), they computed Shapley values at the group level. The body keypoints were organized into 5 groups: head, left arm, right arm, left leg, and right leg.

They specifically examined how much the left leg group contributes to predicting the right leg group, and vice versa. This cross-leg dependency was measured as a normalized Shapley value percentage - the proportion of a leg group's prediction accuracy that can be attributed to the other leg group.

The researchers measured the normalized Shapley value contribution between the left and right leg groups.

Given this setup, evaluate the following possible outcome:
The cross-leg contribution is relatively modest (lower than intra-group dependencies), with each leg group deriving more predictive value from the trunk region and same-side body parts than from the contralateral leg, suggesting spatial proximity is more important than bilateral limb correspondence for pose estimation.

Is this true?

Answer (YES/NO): NO